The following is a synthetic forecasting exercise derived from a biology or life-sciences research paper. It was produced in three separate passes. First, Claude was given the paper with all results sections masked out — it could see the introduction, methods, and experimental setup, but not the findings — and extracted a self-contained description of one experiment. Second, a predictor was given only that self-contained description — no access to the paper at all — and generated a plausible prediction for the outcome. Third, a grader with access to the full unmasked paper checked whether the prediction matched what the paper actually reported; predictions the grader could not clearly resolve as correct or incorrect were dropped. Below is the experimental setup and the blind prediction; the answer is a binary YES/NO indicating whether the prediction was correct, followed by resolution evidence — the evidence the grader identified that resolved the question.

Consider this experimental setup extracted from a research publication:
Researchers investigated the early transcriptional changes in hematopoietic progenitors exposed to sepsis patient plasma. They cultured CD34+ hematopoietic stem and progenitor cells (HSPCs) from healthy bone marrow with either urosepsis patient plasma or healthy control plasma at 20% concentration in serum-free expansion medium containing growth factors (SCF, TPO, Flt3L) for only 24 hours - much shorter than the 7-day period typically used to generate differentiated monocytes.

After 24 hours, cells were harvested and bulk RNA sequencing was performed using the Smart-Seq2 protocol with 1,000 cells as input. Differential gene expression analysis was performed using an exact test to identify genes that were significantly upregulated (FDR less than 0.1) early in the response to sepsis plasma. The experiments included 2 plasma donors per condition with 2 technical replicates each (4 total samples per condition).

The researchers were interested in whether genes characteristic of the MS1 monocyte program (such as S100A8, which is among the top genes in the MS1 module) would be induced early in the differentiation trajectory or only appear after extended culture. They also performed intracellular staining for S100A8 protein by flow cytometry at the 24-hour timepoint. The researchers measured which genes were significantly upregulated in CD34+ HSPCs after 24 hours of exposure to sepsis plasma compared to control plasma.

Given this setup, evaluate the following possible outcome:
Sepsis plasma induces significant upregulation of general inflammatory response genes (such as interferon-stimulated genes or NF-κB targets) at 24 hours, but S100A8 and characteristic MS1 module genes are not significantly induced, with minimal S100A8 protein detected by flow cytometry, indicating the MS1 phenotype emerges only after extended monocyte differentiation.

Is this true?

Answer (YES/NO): NO